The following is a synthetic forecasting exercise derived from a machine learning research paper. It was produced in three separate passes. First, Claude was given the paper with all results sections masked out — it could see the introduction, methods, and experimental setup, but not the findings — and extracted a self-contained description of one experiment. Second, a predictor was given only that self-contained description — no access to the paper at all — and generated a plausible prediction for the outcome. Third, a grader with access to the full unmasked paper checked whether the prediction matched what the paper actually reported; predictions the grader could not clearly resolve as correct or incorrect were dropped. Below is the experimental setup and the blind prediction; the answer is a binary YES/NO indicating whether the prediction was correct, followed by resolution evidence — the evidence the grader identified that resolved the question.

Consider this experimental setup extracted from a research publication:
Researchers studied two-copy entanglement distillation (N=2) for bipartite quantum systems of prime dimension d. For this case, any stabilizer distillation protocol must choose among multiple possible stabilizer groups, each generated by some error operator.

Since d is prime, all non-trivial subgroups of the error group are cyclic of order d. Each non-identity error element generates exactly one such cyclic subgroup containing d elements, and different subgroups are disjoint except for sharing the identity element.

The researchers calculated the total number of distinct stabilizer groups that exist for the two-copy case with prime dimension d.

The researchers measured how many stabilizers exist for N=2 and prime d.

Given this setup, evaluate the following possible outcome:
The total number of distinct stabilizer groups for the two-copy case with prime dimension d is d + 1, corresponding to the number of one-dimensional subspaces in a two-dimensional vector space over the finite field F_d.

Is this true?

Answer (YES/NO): NO